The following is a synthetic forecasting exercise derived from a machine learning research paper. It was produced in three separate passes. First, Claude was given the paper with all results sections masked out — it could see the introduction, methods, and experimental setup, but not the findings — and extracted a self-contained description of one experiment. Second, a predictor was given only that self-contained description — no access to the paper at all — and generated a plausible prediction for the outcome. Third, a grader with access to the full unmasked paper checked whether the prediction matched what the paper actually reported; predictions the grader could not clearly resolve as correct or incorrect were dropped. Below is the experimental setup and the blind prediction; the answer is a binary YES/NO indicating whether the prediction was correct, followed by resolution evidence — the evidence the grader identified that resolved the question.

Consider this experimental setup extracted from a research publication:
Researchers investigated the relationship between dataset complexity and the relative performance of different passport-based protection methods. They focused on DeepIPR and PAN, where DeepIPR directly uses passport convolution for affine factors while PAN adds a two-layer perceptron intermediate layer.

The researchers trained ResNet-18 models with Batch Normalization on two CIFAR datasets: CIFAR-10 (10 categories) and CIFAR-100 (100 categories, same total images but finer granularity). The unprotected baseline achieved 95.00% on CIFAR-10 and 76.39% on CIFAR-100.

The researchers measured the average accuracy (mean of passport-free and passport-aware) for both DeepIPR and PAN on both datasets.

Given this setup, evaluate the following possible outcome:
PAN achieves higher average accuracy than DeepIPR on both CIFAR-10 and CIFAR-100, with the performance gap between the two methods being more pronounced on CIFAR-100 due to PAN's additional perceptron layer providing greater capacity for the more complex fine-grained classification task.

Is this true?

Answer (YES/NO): YES